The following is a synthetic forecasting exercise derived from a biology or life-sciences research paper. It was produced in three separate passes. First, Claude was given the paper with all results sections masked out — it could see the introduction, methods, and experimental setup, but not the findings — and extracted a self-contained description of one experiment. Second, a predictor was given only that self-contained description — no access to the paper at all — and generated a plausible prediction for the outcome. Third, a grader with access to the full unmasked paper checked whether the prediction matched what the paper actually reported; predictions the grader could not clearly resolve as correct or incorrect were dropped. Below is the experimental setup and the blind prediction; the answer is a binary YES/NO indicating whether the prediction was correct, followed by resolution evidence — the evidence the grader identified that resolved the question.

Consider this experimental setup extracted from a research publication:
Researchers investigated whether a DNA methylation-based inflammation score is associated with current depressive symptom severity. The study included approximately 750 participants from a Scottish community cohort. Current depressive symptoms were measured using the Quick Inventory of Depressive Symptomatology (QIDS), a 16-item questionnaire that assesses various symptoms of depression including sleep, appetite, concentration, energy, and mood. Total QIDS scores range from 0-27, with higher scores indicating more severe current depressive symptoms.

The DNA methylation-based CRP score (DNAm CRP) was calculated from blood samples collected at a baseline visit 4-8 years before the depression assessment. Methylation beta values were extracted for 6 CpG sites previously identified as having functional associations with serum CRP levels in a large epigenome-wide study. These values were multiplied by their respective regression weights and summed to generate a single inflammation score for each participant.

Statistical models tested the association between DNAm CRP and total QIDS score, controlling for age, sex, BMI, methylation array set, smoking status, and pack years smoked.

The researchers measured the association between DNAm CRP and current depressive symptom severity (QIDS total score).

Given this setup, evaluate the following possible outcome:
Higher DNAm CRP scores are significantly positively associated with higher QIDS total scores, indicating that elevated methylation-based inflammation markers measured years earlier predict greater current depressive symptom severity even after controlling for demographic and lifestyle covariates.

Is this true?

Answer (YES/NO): NO